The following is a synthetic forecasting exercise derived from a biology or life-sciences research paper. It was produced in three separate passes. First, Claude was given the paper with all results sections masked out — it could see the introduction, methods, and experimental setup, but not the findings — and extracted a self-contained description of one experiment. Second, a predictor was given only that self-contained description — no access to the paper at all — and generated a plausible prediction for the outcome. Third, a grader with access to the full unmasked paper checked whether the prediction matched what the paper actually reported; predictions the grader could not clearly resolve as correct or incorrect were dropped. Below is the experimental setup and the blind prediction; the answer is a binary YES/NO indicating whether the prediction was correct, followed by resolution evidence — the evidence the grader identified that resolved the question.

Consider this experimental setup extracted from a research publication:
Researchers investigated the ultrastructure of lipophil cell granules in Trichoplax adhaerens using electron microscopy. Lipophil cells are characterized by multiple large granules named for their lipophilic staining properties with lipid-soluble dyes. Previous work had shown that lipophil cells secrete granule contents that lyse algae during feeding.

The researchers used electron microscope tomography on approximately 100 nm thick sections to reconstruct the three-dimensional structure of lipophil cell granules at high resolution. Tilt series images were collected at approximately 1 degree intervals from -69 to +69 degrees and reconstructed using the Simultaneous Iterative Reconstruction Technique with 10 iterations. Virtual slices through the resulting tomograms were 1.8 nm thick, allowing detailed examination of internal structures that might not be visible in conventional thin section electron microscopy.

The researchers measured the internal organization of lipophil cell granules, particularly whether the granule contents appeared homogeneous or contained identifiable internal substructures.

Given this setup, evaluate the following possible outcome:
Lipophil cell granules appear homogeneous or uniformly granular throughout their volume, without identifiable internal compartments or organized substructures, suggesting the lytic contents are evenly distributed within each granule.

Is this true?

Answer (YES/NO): NO